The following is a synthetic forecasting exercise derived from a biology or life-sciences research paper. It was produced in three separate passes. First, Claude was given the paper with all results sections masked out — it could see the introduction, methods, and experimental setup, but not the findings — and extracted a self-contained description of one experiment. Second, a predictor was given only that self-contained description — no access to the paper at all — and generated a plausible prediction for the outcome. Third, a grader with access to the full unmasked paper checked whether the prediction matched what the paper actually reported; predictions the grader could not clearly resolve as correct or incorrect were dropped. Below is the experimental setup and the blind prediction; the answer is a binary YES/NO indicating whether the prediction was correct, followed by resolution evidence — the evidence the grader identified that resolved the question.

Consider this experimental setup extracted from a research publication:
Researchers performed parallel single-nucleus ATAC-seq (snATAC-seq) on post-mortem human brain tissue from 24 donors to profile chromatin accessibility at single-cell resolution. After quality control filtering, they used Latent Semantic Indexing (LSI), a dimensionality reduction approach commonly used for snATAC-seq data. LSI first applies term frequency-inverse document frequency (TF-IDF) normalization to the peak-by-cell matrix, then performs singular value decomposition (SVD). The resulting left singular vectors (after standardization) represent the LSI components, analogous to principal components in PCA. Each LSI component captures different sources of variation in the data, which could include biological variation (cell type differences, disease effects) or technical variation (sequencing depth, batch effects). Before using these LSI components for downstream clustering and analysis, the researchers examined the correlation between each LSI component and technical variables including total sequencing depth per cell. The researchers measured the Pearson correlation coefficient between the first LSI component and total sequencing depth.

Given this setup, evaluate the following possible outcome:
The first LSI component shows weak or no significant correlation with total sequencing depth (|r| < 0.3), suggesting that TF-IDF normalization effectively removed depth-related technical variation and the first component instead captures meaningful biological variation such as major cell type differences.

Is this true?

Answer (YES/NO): NO